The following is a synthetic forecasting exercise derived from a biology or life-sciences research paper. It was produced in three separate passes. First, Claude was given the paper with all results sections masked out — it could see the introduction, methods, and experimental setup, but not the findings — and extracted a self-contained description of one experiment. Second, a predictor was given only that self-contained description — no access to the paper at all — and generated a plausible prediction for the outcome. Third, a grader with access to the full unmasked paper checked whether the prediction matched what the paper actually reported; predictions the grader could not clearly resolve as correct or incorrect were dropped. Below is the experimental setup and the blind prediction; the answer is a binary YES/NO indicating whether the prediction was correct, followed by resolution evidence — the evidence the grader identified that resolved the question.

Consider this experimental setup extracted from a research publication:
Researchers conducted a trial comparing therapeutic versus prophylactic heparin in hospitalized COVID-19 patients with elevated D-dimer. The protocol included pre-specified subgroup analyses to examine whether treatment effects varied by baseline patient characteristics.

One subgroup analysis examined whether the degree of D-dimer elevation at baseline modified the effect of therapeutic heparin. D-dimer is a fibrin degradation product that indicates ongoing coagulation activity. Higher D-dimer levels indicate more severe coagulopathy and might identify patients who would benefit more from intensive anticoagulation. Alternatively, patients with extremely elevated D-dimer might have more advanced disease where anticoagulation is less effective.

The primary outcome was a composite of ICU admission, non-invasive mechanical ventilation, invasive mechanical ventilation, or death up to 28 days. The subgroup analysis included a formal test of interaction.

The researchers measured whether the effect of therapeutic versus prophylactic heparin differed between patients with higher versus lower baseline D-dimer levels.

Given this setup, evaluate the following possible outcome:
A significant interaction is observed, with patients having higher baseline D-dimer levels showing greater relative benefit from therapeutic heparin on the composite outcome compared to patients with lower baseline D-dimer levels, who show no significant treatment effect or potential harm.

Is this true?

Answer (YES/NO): NO